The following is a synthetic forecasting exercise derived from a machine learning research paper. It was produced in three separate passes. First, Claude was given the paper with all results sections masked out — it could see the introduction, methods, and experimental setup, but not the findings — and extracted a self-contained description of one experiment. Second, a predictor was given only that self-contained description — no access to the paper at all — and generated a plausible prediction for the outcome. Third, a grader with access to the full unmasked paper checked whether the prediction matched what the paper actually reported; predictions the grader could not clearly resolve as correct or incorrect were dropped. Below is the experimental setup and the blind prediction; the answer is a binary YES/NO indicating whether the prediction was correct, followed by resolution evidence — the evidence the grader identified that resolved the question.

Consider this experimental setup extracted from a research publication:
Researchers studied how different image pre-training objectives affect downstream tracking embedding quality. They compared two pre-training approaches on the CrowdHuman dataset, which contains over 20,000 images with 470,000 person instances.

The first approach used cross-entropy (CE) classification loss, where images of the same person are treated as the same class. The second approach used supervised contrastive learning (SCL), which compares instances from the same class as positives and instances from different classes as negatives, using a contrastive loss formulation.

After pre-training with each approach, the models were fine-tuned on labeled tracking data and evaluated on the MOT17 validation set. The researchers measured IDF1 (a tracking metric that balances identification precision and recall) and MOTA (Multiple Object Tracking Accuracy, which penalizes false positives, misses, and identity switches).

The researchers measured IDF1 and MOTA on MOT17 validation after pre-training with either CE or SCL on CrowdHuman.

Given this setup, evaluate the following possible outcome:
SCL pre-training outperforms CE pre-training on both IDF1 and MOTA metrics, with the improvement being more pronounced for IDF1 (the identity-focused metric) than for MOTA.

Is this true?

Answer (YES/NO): NO